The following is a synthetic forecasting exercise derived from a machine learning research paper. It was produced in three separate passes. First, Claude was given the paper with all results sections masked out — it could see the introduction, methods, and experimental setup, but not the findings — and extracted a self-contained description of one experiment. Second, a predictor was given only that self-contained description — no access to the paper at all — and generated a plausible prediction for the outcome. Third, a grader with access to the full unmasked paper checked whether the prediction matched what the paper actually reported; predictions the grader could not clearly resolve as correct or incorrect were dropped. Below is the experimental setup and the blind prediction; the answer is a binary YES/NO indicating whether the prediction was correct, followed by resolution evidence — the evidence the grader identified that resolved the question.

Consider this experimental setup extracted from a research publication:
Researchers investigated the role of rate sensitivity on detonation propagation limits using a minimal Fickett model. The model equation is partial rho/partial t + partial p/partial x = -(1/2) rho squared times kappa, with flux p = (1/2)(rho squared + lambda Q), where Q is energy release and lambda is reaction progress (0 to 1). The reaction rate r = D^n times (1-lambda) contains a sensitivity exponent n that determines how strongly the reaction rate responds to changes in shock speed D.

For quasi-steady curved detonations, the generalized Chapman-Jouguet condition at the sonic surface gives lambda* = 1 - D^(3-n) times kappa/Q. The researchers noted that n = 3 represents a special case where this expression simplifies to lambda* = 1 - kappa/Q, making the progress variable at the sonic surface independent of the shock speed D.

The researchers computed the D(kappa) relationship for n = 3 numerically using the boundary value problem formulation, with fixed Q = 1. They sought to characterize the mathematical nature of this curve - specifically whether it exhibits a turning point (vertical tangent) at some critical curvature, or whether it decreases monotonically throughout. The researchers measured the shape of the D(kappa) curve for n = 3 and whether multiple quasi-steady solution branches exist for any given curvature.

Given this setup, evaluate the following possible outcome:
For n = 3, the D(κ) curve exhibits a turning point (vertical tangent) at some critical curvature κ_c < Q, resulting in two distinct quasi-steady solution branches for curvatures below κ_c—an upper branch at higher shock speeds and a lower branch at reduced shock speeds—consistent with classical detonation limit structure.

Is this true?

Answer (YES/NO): NO